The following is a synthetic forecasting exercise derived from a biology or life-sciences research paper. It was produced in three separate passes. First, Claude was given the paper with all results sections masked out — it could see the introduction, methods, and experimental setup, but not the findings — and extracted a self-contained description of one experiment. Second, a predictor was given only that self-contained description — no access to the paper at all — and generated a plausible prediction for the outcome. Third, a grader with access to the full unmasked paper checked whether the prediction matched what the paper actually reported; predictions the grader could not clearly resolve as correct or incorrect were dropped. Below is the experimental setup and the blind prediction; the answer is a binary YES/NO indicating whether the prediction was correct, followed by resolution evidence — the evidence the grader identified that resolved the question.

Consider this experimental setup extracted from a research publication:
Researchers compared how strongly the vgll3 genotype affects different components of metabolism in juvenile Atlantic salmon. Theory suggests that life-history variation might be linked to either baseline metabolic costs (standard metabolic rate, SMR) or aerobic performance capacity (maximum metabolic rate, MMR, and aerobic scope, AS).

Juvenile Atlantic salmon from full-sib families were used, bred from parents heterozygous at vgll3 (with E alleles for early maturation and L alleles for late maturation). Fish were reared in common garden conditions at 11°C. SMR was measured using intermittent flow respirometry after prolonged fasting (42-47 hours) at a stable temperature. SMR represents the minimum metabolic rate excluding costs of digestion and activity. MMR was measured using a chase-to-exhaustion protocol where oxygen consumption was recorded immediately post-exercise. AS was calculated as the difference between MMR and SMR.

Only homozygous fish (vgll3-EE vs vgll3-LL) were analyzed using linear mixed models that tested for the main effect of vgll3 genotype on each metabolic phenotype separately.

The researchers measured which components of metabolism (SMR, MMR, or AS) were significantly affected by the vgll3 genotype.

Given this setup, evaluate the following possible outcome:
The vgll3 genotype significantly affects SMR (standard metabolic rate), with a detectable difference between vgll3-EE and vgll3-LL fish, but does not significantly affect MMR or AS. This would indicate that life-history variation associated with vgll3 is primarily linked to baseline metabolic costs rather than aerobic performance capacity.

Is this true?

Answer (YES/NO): NO